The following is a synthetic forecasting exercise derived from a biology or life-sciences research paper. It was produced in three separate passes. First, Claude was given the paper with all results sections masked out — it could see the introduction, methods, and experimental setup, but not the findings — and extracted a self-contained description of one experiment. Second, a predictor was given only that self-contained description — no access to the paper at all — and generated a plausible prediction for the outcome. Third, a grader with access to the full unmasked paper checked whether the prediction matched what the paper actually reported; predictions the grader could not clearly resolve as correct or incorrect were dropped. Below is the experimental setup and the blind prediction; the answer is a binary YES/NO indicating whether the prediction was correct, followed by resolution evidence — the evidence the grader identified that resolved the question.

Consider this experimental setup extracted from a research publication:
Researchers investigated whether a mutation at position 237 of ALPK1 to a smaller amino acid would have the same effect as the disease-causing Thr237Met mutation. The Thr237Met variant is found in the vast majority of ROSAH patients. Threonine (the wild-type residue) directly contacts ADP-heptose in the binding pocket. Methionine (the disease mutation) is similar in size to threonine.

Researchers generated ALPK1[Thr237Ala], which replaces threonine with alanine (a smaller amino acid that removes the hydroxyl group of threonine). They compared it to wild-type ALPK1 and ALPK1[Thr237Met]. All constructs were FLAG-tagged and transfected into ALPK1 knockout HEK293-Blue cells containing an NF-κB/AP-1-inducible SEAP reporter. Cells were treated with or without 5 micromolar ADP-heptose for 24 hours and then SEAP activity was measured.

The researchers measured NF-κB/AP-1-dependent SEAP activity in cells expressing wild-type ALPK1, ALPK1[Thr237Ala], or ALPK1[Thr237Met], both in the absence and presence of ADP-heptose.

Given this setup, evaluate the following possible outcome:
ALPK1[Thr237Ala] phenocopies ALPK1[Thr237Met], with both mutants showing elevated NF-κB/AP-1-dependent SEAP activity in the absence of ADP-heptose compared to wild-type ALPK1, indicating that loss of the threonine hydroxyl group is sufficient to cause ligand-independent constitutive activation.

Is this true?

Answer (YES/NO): YES